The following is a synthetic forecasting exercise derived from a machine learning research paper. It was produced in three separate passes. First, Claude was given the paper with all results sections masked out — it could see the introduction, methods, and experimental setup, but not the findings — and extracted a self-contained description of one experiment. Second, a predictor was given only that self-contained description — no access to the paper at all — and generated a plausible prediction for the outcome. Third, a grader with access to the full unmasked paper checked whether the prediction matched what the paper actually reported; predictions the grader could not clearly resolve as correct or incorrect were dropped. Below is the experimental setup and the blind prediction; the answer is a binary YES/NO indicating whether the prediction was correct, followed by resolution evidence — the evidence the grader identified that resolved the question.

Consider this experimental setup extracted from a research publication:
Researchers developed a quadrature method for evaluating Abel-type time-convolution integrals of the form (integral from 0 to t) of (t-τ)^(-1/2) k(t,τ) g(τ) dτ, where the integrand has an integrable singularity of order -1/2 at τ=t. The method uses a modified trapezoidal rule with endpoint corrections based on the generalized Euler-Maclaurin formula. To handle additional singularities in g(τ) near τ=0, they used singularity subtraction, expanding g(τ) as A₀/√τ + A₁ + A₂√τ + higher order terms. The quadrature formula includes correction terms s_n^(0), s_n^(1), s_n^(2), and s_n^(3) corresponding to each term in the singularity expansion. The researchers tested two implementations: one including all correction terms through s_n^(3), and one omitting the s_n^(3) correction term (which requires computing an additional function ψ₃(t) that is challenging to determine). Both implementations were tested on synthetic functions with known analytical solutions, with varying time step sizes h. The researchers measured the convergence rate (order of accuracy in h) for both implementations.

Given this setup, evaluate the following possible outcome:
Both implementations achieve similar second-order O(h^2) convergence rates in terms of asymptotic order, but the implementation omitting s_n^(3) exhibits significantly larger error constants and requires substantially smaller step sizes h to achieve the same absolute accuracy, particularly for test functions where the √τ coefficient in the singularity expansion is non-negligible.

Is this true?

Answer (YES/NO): NO